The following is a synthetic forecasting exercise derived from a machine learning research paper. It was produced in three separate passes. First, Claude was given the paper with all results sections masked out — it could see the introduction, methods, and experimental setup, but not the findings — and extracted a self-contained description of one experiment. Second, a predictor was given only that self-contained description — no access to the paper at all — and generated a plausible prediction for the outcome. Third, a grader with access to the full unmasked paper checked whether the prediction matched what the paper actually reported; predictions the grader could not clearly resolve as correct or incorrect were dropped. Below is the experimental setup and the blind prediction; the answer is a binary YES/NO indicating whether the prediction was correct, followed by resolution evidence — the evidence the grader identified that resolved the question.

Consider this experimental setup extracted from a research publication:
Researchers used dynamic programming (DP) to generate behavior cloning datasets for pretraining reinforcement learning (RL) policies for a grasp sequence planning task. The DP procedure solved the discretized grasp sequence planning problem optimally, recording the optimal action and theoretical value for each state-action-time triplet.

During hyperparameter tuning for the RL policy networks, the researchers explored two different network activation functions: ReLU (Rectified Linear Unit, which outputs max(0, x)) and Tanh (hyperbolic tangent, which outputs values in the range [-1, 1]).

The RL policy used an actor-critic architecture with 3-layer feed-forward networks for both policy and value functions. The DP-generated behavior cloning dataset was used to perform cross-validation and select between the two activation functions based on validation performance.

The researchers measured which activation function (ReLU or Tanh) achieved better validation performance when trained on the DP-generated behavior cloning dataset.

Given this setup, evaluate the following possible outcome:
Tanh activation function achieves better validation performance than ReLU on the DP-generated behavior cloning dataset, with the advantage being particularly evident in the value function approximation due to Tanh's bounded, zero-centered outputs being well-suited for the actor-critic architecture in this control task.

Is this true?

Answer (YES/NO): NO